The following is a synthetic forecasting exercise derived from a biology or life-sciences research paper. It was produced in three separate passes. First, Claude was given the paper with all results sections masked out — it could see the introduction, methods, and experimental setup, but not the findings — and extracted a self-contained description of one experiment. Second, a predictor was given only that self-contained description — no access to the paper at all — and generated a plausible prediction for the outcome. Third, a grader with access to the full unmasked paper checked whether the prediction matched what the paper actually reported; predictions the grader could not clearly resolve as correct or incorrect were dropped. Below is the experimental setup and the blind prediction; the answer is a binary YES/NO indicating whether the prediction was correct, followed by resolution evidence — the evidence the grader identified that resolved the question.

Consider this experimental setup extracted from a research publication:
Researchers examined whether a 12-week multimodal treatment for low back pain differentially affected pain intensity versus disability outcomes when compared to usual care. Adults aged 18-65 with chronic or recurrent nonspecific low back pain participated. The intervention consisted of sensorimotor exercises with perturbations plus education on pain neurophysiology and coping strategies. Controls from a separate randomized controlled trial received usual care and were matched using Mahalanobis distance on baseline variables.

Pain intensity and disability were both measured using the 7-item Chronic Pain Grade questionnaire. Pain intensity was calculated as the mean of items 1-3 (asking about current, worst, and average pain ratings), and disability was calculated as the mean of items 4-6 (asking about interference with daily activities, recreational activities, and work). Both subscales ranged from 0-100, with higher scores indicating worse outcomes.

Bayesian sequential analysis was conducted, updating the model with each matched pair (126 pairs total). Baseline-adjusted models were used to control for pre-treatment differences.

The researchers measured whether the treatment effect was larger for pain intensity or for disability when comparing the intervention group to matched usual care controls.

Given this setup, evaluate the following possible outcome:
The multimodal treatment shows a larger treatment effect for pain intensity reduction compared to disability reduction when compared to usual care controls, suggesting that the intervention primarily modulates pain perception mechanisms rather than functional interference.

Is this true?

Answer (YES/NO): NO